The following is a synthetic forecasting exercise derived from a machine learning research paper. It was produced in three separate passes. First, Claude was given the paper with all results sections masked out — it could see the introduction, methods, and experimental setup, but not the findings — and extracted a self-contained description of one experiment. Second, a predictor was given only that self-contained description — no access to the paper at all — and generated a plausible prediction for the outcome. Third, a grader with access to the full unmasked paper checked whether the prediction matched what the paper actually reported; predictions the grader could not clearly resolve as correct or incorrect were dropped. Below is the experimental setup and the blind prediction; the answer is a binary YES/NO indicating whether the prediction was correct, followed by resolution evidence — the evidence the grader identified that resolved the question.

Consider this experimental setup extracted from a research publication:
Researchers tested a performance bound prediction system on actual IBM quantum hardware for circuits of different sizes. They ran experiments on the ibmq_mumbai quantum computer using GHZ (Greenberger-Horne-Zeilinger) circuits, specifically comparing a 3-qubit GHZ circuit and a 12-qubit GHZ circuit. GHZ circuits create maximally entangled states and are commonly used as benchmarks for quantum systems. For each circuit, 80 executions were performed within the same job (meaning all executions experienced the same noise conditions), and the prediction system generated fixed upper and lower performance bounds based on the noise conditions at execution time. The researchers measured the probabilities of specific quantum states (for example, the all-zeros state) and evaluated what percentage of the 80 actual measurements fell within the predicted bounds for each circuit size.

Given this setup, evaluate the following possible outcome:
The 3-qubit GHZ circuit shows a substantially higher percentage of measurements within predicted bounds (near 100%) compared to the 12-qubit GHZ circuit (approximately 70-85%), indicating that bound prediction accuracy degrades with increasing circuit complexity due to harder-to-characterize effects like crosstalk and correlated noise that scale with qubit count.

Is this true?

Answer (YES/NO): NO